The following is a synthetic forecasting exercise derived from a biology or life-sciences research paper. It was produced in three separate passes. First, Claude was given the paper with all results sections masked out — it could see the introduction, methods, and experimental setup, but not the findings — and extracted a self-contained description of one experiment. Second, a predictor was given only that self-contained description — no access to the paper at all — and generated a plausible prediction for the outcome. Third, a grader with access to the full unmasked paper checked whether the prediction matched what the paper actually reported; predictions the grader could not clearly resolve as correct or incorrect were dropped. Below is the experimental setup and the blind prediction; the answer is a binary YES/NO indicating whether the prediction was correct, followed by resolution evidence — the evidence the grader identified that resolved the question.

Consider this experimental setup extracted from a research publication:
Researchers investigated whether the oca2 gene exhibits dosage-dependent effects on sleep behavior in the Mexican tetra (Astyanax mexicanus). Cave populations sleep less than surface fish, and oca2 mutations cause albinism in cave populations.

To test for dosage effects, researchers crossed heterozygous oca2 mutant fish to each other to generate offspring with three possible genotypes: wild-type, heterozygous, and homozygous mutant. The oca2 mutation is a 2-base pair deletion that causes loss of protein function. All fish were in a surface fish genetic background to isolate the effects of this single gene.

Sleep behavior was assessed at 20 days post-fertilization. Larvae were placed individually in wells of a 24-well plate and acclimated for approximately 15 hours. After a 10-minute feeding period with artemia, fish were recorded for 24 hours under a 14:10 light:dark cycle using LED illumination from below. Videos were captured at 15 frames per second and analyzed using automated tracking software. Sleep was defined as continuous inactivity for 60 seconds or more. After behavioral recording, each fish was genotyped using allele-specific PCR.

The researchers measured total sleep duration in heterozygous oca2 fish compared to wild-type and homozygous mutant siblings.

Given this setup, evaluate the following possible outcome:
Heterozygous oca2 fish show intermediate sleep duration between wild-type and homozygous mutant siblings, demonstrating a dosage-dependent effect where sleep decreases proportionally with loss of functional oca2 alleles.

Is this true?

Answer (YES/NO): NO